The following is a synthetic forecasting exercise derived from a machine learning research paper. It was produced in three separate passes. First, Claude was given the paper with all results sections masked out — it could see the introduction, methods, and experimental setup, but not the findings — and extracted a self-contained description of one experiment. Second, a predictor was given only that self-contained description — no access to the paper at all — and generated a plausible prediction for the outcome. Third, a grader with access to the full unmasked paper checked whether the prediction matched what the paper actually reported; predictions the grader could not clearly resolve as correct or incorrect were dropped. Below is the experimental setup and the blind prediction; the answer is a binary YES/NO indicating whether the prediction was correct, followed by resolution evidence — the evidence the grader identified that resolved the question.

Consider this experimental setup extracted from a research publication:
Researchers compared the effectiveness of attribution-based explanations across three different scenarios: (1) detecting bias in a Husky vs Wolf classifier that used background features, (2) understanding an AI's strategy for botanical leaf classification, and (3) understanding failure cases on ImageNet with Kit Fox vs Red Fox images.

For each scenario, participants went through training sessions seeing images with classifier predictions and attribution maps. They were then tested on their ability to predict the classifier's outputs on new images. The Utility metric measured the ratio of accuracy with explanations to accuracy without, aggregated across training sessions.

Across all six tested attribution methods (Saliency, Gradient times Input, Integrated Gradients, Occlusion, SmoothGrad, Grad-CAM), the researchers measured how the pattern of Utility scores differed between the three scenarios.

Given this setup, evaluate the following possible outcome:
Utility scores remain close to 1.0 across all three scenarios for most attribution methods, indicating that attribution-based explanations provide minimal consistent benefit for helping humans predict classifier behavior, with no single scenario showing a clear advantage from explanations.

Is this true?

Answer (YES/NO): NO